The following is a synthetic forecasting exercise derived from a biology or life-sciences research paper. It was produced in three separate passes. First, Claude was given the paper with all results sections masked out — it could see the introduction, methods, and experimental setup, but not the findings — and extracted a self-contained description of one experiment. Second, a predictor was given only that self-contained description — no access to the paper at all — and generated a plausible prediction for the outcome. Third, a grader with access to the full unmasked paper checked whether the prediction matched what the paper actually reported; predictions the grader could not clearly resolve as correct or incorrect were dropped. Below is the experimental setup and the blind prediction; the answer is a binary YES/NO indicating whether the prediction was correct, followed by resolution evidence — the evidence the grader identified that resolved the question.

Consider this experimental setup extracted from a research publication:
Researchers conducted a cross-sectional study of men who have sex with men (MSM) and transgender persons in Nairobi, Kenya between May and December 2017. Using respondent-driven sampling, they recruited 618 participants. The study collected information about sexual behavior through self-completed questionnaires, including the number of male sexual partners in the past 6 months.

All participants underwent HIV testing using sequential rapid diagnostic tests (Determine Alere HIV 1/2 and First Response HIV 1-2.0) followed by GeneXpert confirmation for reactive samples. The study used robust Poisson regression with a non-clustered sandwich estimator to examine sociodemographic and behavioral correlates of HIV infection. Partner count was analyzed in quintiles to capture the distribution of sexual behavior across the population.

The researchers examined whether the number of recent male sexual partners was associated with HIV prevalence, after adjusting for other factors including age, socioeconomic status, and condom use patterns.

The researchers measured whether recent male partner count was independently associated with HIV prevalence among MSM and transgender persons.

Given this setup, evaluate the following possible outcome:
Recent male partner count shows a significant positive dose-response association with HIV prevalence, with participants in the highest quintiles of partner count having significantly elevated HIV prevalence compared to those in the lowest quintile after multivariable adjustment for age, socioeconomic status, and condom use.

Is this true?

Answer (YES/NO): NO